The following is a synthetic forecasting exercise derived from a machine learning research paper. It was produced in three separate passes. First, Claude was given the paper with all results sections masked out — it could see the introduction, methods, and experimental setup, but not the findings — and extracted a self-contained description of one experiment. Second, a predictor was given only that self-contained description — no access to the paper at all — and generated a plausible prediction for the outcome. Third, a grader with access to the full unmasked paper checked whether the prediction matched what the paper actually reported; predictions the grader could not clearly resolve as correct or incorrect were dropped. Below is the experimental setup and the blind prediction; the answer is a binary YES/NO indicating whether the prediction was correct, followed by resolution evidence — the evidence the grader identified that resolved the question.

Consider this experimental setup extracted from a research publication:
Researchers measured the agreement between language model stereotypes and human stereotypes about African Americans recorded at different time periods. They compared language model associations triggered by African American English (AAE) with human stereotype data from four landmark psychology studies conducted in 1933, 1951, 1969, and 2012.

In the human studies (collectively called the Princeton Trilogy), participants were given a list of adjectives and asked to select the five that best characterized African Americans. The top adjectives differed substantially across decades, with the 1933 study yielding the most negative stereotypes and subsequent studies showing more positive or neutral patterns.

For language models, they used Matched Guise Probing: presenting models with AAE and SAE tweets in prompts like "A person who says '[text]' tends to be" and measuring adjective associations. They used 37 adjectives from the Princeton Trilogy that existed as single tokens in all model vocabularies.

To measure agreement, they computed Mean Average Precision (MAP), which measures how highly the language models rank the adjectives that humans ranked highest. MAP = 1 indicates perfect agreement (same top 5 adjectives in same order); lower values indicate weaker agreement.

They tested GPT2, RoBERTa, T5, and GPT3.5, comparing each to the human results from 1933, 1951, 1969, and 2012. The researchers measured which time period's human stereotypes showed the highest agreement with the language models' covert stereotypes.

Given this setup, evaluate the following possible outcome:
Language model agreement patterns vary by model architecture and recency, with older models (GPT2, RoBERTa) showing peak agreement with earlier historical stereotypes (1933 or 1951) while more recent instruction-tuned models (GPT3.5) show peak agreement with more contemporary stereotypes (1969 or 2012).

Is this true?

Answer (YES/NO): NO